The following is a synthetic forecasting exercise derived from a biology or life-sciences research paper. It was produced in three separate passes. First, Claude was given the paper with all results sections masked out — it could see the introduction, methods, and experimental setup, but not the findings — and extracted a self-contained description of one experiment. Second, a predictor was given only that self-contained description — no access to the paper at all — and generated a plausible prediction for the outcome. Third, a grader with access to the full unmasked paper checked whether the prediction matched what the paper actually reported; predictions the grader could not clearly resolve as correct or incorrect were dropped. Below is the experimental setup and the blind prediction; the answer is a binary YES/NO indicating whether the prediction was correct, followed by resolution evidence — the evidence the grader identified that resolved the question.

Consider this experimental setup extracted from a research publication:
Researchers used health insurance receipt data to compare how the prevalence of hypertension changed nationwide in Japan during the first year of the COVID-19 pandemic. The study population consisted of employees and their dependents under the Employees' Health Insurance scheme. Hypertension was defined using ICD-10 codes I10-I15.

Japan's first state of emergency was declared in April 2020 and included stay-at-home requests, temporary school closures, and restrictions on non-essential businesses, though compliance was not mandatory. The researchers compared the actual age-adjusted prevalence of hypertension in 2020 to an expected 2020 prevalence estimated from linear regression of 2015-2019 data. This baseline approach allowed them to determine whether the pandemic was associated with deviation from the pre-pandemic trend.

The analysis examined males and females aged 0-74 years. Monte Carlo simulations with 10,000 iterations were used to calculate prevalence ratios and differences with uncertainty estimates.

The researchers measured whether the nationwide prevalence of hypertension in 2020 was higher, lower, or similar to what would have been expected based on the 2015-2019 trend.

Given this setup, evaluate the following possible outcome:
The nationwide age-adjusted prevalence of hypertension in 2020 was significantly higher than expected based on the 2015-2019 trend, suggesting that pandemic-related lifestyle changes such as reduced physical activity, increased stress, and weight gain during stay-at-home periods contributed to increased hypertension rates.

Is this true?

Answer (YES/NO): YES